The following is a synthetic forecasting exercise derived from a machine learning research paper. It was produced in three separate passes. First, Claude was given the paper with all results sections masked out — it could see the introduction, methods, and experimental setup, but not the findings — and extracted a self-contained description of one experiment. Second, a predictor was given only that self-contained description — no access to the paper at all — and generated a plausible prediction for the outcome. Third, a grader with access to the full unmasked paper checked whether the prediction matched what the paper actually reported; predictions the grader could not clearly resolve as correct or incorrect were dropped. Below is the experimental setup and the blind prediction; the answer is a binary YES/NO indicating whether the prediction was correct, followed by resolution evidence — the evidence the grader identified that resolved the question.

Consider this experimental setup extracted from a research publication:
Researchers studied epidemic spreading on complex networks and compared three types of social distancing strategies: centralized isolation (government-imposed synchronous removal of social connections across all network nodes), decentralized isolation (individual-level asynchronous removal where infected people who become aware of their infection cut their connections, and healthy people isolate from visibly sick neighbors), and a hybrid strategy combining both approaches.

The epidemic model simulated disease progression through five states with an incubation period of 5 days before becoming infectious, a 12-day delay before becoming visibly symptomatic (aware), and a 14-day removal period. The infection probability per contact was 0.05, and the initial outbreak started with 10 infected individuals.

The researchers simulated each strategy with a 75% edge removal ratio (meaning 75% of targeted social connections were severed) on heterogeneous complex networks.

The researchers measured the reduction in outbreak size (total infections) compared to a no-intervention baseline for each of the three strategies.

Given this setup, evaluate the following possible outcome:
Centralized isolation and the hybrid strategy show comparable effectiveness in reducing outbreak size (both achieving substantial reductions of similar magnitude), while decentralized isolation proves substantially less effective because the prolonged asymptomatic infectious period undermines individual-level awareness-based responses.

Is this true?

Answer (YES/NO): NO